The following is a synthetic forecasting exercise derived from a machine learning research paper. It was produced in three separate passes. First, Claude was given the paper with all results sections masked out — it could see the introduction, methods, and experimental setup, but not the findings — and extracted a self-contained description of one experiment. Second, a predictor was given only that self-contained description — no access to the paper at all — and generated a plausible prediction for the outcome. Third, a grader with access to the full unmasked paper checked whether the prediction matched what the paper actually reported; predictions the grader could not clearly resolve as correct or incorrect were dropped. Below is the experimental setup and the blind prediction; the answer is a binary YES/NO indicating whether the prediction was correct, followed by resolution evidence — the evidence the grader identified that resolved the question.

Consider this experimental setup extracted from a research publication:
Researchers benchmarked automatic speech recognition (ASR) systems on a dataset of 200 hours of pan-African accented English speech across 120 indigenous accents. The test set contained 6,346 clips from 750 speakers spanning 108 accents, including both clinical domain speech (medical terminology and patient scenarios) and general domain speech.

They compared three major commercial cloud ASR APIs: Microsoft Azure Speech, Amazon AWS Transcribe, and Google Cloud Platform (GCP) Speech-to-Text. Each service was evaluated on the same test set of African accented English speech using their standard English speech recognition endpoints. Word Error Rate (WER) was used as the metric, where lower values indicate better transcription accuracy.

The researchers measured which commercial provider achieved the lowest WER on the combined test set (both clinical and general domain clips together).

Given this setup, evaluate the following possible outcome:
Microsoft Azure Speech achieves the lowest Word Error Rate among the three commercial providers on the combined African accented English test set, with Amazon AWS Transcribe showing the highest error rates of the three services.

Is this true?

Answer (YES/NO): NO